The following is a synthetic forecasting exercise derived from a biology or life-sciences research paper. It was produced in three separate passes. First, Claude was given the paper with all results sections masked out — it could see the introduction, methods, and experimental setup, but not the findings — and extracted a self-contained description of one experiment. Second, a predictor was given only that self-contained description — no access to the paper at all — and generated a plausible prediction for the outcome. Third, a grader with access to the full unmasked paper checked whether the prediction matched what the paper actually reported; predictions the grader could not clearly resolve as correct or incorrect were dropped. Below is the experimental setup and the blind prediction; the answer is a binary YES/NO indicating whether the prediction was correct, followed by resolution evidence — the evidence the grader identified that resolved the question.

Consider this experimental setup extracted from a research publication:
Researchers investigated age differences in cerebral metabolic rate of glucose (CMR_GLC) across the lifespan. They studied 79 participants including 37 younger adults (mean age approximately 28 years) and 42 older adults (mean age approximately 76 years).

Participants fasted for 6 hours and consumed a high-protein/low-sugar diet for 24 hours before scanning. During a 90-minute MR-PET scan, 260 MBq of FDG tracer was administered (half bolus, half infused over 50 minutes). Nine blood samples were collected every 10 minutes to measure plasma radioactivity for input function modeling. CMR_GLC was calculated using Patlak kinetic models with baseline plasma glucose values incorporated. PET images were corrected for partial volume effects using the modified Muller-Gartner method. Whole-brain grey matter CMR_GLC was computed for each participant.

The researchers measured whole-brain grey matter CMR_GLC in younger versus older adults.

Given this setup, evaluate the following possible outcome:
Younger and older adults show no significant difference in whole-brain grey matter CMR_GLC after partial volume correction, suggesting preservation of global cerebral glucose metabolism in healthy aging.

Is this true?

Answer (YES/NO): NO